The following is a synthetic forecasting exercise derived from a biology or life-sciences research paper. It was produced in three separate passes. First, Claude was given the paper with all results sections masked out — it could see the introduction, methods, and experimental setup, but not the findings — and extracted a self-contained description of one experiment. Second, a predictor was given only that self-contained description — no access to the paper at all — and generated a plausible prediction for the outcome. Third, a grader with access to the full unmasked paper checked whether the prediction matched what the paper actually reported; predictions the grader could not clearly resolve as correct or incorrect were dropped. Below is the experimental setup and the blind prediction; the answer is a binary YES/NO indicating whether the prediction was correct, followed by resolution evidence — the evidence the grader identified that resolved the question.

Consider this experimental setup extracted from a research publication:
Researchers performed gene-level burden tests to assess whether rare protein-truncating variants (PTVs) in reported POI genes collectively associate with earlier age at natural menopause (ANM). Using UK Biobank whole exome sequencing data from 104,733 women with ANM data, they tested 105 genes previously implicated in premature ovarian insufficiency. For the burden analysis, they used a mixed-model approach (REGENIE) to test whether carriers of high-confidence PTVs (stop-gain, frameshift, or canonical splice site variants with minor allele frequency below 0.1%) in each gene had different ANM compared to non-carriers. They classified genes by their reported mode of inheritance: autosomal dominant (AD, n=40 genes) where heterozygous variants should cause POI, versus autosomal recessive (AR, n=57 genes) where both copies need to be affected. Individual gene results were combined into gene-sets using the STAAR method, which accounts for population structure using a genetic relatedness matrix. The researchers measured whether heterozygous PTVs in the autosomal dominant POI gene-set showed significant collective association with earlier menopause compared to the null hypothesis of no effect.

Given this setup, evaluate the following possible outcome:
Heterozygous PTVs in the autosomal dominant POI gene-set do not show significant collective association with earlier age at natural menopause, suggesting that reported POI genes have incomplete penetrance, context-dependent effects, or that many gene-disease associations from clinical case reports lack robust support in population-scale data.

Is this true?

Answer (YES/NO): YES